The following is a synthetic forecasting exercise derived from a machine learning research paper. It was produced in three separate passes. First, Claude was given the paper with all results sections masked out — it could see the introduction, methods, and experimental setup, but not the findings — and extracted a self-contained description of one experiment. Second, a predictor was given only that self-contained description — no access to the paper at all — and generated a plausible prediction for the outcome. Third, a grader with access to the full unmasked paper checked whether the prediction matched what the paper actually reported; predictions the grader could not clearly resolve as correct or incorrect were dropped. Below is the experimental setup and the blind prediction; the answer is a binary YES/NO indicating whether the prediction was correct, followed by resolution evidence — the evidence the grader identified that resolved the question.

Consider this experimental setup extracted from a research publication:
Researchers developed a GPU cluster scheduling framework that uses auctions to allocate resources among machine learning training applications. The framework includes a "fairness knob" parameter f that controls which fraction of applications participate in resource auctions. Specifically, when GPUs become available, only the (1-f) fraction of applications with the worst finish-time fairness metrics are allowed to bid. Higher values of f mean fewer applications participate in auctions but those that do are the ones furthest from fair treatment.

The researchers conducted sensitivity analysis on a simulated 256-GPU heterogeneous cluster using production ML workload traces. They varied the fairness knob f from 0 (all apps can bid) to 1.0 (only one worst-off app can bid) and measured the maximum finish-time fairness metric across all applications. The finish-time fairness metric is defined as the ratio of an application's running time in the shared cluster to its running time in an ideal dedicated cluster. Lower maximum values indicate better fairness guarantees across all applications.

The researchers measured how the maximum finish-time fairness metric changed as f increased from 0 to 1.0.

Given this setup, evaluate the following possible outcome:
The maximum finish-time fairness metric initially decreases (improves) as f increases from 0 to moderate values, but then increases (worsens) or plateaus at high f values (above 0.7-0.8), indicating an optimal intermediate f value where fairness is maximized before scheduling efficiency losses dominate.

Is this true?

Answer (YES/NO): YES